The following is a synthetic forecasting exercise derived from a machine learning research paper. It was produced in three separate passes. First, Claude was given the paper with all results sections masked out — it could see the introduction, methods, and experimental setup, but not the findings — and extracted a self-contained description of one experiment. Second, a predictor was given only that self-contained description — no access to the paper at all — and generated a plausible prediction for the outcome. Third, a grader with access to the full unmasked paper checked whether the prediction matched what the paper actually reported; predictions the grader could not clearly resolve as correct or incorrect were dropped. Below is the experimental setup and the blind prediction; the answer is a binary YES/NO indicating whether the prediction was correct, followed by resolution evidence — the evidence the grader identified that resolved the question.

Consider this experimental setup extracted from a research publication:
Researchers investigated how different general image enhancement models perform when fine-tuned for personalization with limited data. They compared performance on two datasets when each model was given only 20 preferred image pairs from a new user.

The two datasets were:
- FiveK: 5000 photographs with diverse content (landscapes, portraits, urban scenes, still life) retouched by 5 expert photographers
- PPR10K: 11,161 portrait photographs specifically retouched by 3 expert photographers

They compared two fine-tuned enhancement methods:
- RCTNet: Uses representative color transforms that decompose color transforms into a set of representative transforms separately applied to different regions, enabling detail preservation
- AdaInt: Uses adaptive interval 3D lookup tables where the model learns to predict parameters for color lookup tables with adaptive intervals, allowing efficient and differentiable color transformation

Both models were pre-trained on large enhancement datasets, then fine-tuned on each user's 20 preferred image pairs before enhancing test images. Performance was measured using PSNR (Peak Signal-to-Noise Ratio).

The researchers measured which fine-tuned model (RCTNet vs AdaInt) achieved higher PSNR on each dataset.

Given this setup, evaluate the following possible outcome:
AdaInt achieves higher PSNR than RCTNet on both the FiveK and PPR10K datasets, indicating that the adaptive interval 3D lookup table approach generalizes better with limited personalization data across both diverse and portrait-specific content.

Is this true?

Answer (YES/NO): NO